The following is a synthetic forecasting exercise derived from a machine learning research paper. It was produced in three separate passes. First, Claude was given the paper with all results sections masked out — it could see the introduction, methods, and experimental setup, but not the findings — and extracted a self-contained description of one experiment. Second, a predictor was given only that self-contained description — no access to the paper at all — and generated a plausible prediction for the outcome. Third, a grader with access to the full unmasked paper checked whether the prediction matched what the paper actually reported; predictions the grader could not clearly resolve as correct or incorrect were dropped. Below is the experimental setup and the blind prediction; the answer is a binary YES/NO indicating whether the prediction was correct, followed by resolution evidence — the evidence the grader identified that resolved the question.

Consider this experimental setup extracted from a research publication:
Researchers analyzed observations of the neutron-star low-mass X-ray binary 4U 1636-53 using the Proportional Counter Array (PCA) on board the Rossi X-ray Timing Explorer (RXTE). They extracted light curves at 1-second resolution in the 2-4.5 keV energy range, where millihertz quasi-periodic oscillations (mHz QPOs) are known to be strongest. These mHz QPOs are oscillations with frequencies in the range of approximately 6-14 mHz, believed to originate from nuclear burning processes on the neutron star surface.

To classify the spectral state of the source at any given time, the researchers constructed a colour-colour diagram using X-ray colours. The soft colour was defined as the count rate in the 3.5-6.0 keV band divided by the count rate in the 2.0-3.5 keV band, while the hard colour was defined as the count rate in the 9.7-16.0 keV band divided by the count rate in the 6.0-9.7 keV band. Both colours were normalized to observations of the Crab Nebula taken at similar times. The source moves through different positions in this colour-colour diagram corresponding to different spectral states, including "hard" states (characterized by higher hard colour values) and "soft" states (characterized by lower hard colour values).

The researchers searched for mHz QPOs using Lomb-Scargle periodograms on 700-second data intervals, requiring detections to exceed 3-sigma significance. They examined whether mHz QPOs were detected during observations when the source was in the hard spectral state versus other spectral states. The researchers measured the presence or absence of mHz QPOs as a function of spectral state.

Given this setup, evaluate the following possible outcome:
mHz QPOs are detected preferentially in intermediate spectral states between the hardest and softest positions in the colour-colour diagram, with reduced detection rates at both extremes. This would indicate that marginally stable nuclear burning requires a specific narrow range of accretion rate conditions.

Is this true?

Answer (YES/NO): NO